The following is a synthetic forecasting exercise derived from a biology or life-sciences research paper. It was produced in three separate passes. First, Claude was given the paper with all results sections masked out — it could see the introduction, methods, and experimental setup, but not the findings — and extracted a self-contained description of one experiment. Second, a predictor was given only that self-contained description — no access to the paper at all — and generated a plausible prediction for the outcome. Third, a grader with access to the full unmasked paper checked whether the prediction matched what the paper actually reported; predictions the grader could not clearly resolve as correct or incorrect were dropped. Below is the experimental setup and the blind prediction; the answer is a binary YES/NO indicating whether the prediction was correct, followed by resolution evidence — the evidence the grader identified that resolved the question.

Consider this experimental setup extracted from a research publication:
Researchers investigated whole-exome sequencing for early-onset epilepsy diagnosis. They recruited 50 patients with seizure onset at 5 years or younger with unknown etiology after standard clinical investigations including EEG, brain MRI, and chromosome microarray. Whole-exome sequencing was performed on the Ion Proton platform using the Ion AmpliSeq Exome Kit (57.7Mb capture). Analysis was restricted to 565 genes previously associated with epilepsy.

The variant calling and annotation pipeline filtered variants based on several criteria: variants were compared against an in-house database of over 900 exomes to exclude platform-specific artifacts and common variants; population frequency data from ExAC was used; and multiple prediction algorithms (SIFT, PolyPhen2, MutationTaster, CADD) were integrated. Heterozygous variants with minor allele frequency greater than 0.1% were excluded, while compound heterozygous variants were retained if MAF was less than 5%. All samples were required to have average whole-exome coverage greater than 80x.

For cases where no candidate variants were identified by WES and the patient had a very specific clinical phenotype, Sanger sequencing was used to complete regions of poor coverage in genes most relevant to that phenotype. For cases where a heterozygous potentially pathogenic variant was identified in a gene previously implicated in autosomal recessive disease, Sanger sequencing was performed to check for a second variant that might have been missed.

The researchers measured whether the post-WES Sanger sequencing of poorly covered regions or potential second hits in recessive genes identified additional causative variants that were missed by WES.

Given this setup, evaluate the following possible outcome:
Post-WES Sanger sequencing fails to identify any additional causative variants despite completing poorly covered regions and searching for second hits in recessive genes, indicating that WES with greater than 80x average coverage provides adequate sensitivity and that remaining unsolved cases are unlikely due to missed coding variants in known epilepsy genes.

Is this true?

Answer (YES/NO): YES